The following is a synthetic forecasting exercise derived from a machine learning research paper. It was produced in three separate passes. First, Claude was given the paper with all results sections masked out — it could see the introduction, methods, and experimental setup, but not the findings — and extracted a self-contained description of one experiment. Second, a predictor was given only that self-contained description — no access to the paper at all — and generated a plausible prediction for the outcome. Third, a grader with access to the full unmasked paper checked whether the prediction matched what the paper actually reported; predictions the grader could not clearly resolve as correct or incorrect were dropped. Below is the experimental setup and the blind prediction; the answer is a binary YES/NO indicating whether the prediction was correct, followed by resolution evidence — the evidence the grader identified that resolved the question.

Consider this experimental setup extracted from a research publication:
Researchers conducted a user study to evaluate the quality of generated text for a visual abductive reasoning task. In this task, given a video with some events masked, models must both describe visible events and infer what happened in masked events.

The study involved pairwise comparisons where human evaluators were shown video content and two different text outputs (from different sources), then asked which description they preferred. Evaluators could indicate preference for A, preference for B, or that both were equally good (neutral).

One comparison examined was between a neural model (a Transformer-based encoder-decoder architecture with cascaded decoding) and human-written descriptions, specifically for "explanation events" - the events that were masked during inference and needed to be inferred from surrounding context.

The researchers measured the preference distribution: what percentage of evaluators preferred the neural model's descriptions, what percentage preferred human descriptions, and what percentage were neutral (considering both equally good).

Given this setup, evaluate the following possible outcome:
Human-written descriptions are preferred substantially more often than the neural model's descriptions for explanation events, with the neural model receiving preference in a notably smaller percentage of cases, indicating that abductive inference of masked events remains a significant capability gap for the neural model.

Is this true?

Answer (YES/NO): YES